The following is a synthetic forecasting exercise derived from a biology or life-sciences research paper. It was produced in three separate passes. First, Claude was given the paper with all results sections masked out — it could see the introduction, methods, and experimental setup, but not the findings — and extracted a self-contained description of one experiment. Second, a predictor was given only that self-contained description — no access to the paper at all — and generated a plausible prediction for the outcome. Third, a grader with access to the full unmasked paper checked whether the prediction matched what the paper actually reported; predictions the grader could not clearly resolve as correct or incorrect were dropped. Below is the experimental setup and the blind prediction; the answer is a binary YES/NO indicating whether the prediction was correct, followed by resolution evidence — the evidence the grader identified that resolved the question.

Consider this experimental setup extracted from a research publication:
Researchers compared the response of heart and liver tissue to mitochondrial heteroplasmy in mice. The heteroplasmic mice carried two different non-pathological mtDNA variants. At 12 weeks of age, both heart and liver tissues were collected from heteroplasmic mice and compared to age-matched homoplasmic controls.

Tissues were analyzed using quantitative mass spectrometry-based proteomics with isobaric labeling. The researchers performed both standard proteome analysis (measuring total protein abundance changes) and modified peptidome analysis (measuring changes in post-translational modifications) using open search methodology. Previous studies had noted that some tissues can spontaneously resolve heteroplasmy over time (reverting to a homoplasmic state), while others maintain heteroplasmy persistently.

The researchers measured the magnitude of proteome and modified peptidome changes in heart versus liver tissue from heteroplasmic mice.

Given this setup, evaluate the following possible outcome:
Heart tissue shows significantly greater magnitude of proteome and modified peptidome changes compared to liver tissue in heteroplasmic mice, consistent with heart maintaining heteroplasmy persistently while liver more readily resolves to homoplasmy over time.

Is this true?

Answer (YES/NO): YES